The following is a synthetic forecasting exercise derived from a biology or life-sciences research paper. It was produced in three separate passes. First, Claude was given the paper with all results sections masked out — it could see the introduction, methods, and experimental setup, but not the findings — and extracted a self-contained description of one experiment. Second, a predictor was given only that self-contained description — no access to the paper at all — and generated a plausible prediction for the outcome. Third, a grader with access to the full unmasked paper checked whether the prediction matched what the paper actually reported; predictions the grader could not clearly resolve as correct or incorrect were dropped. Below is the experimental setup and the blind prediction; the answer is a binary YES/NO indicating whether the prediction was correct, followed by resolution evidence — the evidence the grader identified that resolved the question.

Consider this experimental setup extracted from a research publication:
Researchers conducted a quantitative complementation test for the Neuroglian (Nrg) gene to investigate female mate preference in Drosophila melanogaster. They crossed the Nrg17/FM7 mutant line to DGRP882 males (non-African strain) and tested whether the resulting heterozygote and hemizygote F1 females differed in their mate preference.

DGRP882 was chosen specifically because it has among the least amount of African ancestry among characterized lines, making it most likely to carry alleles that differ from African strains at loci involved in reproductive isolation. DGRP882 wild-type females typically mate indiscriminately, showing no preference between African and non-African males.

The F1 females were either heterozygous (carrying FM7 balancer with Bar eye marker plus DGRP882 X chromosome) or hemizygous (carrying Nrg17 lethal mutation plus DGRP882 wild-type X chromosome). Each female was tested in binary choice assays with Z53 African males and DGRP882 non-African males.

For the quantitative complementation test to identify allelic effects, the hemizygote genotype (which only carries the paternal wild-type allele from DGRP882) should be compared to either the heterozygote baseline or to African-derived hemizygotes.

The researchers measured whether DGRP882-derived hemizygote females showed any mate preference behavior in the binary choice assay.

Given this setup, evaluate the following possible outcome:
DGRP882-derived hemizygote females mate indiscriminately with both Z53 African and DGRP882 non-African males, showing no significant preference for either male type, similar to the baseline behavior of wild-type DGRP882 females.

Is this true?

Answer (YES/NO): YES